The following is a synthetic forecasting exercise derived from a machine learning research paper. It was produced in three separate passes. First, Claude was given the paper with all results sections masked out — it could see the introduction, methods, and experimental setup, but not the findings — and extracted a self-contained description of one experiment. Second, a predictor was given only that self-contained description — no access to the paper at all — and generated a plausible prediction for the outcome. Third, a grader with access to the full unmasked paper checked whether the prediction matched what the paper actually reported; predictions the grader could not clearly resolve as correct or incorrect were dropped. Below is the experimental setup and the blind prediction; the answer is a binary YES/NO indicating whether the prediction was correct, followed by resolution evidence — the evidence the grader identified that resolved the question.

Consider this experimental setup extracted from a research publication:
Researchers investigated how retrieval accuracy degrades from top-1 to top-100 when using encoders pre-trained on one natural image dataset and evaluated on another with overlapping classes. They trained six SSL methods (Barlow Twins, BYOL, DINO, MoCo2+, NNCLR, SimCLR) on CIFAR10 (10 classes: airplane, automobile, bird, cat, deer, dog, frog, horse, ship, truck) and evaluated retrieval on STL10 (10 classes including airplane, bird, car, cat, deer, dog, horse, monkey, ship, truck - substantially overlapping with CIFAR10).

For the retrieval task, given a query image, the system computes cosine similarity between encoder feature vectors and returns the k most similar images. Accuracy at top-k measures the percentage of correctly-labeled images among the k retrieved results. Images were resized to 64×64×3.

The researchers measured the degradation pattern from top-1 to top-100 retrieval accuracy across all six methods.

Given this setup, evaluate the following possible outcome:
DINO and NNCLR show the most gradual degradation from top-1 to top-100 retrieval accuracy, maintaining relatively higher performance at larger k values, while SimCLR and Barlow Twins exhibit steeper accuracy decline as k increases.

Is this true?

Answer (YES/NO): NO